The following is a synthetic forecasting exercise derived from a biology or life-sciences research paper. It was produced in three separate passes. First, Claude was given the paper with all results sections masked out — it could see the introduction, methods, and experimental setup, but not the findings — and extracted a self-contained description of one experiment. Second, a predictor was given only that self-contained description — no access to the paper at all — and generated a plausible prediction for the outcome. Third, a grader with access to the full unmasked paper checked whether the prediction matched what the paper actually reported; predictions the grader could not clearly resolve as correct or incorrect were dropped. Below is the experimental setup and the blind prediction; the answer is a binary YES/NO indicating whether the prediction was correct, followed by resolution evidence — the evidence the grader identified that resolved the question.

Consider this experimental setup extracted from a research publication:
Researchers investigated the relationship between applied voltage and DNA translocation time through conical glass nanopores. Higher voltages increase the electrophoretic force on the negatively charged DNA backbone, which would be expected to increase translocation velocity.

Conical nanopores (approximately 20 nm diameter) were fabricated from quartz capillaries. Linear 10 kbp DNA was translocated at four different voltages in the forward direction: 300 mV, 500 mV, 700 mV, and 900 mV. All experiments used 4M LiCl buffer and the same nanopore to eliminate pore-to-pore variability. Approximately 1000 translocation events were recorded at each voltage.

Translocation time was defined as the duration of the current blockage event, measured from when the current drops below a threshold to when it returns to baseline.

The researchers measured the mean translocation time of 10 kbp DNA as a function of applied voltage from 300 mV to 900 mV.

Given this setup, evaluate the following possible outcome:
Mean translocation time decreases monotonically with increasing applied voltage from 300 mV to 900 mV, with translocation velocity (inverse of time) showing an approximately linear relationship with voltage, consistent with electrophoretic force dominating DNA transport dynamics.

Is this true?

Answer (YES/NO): YES